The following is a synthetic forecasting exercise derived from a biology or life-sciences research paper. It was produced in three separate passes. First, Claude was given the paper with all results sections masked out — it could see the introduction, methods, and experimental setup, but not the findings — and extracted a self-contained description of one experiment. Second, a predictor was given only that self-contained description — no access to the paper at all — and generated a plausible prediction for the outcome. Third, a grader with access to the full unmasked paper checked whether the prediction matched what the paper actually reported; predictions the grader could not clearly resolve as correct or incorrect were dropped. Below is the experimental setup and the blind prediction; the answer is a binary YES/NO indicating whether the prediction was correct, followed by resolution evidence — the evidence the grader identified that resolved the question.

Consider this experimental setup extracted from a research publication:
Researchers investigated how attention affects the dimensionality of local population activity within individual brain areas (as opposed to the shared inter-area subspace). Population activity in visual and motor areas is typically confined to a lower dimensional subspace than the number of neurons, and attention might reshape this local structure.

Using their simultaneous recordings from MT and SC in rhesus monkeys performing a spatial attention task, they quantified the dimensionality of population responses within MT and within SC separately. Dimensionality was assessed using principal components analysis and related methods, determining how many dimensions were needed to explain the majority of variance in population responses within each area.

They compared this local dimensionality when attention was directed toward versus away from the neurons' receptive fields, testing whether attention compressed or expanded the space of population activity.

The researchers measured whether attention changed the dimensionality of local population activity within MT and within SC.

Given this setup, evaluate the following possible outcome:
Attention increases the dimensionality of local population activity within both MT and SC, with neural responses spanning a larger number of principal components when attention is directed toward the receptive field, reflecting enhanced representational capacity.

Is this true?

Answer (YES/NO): NO